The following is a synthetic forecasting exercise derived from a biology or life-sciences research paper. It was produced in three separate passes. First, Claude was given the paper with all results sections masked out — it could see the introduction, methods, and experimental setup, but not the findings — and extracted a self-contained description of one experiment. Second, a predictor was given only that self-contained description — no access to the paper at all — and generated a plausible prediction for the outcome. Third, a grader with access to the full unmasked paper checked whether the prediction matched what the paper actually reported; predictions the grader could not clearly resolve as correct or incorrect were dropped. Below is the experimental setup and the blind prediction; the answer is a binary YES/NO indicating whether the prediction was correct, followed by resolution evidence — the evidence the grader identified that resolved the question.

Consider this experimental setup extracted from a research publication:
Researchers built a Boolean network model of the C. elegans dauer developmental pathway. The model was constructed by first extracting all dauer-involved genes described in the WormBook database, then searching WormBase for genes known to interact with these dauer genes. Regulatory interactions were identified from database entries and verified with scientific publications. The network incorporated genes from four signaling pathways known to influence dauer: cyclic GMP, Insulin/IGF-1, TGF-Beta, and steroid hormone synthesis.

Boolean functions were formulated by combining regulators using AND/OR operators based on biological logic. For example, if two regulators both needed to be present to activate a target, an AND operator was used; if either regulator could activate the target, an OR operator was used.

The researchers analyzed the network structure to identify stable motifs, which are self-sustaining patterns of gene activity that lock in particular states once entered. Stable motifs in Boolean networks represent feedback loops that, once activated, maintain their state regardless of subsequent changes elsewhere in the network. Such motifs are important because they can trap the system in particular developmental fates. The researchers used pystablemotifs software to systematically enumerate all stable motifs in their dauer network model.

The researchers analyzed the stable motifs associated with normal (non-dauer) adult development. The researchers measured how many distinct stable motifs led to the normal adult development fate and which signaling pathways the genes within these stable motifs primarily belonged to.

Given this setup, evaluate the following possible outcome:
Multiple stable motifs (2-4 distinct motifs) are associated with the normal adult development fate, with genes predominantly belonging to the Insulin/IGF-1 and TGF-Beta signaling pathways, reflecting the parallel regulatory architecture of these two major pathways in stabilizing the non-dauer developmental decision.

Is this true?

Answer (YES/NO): NO